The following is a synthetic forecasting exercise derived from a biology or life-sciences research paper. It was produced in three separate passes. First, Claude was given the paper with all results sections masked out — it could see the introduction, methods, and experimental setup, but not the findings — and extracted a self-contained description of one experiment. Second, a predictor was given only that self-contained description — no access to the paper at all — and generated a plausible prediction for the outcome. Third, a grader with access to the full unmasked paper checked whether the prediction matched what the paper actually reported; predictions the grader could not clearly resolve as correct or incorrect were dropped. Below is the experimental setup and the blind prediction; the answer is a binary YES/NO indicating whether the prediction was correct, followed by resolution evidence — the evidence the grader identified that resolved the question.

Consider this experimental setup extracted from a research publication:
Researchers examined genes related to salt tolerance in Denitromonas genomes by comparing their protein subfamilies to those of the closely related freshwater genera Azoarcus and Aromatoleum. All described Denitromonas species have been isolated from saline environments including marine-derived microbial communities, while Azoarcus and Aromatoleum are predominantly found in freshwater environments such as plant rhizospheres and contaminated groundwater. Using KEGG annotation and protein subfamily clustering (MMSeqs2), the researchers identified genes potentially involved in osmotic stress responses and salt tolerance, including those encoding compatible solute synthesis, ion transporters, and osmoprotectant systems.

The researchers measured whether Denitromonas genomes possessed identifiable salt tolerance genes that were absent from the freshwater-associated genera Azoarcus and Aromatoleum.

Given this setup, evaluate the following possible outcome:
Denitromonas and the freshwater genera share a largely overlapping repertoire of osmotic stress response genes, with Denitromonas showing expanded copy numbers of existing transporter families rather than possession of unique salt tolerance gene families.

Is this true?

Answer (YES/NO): NO